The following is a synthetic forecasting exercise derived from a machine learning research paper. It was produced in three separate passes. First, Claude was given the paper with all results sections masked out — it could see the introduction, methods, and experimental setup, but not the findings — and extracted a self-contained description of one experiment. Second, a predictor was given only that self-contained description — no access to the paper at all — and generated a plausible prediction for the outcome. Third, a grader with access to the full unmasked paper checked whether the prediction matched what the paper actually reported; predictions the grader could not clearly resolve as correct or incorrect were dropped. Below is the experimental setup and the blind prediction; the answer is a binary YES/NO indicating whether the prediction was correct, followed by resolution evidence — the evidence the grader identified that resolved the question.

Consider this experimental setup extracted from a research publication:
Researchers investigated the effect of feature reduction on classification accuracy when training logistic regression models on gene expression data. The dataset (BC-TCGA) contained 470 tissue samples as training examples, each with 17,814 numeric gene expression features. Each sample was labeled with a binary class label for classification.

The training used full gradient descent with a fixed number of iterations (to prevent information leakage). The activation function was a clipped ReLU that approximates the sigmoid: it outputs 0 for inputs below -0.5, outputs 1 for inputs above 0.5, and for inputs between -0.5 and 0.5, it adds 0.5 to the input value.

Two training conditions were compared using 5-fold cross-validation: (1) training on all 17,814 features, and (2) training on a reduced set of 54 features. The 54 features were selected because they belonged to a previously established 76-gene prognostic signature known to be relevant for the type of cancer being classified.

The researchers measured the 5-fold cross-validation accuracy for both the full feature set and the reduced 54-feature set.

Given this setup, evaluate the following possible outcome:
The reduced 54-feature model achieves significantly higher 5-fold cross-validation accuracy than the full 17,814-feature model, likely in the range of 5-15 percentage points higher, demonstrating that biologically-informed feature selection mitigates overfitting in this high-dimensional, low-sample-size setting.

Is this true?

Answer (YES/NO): NO